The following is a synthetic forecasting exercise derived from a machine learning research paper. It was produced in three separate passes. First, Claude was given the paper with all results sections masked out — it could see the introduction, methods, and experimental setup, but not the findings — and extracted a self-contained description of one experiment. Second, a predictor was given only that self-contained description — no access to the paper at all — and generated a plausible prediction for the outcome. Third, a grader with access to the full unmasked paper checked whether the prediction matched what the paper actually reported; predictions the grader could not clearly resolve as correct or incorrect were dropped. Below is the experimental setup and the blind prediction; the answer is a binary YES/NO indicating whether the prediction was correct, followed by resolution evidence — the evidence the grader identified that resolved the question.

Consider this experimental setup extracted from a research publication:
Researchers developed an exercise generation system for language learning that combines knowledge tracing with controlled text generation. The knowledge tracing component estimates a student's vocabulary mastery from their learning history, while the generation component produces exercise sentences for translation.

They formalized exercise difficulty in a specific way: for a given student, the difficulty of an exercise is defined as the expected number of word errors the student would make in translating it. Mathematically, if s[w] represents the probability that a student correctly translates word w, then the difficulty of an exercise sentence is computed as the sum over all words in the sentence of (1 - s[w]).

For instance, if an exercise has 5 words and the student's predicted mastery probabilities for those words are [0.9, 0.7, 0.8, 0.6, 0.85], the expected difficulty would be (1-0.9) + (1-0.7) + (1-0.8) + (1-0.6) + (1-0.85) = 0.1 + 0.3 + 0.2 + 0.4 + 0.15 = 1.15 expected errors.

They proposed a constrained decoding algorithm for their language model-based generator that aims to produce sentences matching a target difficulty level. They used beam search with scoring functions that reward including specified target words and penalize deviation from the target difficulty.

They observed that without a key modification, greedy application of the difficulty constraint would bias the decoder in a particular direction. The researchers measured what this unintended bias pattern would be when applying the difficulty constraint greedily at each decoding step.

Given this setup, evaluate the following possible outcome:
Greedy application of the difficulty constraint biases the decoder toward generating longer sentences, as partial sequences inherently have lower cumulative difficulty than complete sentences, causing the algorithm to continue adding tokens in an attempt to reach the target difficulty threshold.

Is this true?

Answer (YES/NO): NO